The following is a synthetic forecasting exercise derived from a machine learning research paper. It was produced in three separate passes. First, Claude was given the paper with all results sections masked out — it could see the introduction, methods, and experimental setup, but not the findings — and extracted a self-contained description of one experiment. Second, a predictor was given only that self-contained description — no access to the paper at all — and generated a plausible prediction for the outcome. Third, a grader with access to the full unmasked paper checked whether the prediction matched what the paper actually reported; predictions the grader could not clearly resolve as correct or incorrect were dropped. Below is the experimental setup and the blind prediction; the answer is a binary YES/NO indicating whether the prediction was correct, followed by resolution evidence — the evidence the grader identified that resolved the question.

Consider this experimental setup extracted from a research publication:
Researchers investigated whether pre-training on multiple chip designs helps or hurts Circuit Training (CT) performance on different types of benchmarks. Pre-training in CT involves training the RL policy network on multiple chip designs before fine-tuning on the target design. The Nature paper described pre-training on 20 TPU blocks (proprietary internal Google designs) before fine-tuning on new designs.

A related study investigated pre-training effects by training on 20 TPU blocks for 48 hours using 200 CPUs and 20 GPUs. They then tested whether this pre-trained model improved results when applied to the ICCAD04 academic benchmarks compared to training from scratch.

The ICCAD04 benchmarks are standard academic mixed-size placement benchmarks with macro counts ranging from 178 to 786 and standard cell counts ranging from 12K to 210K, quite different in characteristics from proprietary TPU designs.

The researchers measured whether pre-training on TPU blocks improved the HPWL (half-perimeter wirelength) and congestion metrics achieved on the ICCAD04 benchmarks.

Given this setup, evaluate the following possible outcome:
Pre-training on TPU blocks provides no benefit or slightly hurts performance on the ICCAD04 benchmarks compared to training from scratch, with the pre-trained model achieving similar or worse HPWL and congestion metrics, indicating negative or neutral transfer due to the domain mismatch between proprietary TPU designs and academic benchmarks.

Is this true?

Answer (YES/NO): YES